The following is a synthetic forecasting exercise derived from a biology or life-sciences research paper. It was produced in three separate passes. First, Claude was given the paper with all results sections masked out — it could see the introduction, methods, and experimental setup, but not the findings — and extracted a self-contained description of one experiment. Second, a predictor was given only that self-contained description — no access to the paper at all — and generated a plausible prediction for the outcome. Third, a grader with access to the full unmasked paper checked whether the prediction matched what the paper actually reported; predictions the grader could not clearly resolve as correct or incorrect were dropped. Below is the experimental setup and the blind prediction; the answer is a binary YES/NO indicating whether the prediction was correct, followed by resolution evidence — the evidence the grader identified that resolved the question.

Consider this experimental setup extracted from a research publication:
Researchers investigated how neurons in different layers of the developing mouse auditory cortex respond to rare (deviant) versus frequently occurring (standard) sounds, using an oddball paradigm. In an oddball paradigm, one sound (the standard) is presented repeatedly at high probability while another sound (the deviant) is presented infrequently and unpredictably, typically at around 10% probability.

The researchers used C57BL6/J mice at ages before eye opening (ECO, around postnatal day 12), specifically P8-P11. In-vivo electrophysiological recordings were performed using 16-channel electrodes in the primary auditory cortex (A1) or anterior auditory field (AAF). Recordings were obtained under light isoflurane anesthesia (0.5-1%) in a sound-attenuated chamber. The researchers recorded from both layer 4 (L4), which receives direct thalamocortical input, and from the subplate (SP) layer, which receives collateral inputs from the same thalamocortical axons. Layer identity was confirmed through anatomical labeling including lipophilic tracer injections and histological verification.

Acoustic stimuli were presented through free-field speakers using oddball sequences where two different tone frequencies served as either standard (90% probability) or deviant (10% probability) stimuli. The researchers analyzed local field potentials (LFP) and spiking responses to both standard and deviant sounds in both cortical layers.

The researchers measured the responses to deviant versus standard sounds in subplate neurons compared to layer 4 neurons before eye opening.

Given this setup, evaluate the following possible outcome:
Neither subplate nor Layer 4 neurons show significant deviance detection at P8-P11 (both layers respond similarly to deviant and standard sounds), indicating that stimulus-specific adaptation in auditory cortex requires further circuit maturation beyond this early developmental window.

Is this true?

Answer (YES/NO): NO